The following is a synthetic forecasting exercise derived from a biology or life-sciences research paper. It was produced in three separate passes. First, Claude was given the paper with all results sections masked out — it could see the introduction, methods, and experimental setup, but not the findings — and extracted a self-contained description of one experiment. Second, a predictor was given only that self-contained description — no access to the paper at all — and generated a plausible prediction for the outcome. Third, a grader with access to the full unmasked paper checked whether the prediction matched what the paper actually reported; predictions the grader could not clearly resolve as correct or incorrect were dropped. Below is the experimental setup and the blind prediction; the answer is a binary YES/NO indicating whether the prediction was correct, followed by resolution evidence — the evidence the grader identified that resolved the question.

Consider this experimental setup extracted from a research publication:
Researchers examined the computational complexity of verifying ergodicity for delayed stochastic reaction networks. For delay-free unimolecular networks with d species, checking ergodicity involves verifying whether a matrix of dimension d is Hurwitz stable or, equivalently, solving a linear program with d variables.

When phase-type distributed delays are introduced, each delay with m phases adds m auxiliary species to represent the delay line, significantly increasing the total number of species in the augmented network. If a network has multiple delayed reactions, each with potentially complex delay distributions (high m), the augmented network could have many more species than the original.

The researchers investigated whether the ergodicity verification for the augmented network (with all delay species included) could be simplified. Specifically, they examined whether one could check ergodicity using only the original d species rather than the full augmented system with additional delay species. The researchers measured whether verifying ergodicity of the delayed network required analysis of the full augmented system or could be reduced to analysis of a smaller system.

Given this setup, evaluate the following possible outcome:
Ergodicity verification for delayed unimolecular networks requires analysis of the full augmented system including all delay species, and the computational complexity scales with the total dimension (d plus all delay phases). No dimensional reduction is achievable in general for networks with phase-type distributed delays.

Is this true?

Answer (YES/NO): NO